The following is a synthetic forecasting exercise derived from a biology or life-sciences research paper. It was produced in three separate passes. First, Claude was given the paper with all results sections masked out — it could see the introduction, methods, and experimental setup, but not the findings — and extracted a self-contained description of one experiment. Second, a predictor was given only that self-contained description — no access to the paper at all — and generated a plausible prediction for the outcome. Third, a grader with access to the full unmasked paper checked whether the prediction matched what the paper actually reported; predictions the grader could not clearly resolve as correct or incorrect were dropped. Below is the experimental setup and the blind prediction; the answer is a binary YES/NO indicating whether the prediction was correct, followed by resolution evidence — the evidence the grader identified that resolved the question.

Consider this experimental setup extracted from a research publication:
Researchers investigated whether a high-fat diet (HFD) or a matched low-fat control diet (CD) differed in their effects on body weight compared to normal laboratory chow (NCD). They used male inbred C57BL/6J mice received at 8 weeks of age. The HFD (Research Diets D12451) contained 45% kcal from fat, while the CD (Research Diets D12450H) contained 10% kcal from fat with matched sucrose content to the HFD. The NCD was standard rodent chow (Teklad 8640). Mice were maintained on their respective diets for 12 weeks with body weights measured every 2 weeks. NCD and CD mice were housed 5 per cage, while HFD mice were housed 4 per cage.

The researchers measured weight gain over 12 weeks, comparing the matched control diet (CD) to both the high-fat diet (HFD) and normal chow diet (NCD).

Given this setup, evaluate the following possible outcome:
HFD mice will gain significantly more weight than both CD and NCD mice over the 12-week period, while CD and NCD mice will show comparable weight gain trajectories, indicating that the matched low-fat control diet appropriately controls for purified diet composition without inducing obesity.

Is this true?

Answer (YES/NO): NO